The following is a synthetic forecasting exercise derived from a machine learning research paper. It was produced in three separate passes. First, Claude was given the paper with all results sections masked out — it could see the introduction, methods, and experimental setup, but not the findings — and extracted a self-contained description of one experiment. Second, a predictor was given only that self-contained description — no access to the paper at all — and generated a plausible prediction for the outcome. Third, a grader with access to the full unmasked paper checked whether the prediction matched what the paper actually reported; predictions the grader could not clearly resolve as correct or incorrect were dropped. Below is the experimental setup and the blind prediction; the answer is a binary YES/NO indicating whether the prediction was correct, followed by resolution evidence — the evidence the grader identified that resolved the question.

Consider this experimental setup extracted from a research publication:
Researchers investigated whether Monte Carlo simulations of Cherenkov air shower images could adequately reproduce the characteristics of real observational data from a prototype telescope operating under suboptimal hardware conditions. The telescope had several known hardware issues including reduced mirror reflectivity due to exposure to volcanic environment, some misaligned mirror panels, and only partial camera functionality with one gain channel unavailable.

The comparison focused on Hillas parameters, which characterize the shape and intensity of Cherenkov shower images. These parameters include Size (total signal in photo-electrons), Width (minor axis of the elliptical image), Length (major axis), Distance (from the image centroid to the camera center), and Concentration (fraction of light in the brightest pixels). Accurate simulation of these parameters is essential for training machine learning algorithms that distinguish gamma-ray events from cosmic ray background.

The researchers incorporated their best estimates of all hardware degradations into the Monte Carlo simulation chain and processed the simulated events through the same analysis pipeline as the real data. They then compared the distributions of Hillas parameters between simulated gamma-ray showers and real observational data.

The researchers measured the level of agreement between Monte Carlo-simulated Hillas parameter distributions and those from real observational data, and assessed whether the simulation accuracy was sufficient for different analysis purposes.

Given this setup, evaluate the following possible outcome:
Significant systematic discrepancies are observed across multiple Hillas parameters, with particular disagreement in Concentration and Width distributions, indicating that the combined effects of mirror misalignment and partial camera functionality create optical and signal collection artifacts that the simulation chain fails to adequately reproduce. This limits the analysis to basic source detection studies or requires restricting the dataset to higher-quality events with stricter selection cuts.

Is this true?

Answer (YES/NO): NO